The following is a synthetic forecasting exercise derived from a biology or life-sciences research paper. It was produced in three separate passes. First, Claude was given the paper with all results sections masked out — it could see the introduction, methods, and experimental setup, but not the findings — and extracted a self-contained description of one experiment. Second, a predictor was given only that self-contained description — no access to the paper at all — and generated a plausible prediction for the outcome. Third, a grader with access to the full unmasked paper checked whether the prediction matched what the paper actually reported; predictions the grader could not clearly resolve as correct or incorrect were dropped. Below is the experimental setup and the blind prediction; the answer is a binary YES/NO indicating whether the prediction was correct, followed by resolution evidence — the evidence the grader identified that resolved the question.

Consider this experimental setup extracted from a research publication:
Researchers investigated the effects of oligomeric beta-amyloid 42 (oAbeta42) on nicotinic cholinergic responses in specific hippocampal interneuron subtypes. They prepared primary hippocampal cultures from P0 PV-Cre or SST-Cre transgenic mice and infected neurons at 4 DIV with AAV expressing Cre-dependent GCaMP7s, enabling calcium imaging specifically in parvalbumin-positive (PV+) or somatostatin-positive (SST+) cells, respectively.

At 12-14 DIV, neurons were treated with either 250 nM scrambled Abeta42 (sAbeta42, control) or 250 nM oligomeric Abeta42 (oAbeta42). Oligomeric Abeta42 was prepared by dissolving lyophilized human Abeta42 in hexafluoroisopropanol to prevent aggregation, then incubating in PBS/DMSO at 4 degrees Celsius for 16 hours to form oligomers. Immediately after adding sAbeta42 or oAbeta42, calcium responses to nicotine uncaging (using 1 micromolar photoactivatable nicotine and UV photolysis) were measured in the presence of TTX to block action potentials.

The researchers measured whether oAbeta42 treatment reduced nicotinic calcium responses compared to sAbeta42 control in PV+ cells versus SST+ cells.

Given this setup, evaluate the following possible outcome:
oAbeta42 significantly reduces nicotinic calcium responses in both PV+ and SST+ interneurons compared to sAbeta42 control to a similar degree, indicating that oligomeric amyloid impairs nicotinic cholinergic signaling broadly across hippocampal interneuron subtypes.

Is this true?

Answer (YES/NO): YES